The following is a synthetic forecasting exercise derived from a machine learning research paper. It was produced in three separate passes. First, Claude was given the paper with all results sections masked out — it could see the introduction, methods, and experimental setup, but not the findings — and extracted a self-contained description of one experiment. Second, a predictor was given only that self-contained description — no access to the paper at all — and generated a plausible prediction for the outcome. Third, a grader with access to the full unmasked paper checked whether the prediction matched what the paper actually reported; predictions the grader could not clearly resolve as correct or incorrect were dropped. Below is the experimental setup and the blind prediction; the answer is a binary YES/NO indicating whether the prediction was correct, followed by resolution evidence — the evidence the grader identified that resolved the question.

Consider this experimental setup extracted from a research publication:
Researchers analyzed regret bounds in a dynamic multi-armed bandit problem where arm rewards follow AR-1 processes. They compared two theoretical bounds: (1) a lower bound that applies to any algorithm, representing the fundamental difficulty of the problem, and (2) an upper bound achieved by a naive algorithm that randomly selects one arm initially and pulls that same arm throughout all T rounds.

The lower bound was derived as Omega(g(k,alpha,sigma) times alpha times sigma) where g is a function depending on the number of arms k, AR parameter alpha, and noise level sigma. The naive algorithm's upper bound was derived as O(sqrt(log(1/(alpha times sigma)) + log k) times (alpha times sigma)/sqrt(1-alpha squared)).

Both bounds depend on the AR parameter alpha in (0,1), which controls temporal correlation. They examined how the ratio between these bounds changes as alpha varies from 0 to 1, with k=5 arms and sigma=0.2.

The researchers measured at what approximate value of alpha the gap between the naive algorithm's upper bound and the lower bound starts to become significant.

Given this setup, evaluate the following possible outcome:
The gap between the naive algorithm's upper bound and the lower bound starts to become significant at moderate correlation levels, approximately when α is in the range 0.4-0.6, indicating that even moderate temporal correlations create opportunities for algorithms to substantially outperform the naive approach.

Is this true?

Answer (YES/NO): YES